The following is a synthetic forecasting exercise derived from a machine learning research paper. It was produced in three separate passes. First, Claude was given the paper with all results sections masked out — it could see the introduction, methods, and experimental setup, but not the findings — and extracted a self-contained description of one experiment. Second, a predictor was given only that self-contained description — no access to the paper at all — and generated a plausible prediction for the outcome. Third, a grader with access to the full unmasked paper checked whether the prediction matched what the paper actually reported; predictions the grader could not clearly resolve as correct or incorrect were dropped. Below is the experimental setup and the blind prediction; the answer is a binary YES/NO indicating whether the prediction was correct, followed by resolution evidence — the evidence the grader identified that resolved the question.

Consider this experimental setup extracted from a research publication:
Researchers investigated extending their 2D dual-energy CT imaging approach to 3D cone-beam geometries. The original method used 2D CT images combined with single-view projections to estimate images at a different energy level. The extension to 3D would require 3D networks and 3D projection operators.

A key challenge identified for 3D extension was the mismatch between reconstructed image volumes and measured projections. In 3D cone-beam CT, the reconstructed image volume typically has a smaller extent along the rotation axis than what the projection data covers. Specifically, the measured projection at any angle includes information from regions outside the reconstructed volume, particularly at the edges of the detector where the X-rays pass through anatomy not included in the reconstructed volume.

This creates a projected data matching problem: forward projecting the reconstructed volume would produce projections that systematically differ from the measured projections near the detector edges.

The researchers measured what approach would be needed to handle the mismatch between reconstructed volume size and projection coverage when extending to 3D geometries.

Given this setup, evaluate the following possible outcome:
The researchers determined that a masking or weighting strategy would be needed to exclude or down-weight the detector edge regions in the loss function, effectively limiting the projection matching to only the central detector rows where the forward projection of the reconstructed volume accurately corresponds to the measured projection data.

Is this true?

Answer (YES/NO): YES